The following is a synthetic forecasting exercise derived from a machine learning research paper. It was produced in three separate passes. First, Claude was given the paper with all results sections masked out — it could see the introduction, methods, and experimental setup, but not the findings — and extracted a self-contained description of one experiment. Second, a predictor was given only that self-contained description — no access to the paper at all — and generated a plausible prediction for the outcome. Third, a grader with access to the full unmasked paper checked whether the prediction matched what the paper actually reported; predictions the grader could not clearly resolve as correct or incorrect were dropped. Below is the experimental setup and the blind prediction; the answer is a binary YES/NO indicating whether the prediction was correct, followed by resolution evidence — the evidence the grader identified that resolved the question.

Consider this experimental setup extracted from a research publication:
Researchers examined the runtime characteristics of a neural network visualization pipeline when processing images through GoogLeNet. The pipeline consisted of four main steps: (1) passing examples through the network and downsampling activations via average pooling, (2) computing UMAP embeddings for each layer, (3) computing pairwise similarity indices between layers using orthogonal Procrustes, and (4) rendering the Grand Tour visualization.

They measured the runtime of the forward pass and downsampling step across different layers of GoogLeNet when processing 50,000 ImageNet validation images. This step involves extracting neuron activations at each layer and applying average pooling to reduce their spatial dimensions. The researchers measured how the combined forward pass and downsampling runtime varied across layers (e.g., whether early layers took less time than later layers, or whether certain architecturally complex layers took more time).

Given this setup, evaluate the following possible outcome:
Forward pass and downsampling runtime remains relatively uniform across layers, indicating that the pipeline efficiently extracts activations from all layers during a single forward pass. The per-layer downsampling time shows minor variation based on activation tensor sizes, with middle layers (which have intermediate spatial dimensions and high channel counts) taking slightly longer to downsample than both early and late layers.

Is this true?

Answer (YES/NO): NO